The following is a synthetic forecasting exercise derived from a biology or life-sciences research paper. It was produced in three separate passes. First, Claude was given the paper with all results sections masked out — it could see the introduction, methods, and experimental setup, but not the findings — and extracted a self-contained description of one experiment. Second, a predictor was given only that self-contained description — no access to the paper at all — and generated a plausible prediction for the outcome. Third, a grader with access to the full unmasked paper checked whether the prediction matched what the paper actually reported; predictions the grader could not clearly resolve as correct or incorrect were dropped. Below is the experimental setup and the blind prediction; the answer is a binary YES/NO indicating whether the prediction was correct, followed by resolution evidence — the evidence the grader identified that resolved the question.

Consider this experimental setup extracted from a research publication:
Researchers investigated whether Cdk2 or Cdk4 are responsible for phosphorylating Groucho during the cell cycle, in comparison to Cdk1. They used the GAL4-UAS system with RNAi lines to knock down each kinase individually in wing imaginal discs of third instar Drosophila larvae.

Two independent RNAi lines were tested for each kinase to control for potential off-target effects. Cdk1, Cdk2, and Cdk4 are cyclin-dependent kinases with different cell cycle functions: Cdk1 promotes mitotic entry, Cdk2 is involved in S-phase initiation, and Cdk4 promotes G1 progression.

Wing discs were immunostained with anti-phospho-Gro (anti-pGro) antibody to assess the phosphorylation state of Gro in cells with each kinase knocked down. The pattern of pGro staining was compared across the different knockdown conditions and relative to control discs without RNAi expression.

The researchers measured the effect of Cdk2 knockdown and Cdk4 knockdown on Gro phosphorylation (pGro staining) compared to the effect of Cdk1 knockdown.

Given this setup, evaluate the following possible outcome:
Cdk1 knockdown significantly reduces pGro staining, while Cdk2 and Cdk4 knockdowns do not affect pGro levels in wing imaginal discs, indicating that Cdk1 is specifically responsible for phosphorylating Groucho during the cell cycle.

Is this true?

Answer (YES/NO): YES